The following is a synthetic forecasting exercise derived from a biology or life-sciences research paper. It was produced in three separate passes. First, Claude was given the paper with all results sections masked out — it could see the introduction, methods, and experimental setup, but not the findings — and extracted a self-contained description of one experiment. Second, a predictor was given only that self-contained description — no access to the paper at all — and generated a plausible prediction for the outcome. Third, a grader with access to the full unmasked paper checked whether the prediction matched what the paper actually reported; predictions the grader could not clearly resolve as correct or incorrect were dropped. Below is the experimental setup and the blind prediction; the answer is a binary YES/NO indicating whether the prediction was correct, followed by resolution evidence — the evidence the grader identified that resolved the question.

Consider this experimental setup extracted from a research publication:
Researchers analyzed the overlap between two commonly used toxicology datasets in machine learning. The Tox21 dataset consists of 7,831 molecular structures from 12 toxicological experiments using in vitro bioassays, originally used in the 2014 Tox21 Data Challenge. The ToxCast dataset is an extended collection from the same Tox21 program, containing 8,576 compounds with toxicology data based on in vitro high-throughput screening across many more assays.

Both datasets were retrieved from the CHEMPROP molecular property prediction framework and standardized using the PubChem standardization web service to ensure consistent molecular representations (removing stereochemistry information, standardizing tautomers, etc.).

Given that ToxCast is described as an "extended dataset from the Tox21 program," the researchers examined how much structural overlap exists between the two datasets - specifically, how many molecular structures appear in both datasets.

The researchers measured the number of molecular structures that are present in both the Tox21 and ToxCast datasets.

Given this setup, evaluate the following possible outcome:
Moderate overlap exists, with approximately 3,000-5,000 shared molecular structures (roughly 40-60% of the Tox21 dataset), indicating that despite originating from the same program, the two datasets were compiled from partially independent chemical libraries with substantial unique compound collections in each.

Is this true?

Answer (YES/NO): NO